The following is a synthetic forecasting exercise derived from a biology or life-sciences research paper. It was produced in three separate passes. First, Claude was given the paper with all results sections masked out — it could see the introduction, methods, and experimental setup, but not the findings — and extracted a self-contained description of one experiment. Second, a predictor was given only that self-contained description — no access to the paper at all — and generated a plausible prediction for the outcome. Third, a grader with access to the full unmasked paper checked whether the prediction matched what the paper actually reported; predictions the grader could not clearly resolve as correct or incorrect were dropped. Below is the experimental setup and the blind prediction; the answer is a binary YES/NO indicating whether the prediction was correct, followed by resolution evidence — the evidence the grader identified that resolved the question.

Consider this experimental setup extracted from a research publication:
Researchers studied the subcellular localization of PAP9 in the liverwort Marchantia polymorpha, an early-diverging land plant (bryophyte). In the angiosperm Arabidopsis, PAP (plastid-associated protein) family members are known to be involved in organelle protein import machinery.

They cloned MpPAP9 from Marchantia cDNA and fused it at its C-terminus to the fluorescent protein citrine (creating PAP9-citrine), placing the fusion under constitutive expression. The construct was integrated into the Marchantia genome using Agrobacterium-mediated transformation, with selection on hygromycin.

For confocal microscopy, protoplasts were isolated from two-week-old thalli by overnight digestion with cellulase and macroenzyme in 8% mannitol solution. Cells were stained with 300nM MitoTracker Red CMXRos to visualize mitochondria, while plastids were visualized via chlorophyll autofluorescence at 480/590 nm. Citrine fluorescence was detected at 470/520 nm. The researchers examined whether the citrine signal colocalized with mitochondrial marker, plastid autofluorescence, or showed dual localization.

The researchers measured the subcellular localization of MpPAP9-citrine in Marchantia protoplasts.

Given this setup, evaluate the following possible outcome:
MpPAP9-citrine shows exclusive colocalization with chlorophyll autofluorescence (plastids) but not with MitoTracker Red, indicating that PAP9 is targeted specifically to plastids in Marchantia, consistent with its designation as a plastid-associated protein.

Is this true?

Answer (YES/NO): YES